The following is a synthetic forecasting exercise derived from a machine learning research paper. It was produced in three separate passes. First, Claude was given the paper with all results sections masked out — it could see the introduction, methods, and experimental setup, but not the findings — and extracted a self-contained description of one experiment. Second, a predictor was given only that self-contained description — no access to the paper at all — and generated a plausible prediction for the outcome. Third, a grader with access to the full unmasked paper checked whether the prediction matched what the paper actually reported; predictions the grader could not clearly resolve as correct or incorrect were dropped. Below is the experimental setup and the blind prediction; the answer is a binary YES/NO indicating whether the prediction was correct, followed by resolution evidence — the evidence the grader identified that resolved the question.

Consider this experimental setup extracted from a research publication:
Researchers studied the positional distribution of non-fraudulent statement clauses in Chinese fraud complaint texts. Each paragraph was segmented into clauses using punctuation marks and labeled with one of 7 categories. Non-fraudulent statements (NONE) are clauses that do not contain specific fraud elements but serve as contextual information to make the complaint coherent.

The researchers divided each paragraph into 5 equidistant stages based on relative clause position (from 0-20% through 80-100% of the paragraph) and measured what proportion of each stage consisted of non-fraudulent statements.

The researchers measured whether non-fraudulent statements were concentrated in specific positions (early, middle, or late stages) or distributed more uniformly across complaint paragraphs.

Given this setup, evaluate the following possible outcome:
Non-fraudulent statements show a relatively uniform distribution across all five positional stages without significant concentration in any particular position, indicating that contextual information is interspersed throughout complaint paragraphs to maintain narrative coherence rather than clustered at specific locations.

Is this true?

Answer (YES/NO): YES